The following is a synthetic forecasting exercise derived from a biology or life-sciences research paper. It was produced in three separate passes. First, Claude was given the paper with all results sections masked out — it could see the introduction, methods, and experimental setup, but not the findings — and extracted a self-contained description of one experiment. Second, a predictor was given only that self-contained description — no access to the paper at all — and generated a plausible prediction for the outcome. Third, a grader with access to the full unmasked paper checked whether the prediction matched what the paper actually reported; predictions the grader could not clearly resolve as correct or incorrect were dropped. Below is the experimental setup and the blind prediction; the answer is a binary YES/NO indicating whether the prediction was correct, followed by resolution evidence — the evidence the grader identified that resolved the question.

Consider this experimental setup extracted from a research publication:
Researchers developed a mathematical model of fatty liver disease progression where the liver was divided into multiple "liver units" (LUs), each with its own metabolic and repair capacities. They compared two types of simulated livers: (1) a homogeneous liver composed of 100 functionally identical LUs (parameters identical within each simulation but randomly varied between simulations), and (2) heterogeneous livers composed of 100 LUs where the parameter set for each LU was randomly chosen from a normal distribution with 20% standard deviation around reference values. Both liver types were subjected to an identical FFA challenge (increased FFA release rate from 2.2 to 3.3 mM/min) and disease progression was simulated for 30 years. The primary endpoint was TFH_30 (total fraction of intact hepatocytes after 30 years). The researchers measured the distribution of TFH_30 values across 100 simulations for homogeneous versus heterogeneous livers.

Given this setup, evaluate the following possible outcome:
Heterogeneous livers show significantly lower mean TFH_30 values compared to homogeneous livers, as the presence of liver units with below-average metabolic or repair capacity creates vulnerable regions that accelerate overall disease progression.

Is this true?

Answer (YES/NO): YES